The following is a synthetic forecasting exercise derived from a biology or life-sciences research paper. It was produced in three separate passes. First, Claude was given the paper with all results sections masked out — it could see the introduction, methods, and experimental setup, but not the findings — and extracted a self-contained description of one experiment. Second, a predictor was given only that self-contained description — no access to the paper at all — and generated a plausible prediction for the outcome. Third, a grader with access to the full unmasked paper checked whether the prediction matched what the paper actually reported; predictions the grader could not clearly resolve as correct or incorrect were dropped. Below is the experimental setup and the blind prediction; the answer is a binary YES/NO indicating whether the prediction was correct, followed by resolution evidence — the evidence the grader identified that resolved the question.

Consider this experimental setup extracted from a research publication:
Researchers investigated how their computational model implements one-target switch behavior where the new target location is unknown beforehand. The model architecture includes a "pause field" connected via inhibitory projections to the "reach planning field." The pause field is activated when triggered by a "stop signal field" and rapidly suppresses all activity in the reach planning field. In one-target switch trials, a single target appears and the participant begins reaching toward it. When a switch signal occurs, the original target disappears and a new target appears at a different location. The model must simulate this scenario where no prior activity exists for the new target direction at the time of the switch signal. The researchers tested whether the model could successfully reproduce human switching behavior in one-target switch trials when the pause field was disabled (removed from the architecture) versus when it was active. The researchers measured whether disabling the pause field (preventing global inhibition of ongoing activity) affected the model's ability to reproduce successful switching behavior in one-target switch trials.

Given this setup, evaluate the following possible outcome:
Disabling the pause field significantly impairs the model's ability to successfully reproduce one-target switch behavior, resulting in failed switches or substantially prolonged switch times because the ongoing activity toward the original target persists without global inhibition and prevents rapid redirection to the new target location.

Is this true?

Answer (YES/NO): YES